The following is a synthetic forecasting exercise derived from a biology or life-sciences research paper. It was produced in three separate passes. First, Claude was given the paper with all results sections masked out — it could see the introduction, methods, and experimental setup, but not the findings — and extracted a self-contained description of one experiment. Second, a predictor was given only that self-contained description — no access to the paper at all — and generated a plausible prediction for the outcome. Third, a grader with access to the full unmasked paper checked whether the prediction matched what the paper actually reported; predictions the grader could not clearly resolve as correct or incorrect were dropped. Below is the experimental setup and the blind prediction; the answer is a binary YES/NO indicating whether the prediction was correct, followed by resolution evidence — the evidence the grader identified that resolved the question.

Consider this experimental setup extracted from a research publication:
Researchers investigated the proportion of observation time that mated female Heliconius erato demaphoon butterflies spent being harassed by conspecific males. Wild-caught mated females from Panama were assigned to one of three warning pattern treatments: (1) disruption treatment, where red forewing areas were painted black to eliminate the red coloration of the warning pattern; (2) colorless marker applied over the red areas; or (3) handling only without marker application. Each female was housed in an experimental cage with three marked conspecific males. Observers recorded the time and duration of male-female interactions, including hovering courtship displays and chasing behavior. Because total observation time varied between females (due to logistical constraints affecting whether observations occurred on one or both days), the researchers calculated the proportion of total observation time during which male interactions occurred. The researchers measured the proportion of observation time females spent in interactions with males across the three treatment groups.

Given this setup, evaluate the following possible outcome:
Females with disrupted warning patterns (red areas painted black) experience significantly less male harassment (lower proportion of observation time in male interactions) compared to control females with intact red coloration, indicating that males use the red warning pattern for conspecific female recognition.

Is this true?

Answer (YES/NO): YES